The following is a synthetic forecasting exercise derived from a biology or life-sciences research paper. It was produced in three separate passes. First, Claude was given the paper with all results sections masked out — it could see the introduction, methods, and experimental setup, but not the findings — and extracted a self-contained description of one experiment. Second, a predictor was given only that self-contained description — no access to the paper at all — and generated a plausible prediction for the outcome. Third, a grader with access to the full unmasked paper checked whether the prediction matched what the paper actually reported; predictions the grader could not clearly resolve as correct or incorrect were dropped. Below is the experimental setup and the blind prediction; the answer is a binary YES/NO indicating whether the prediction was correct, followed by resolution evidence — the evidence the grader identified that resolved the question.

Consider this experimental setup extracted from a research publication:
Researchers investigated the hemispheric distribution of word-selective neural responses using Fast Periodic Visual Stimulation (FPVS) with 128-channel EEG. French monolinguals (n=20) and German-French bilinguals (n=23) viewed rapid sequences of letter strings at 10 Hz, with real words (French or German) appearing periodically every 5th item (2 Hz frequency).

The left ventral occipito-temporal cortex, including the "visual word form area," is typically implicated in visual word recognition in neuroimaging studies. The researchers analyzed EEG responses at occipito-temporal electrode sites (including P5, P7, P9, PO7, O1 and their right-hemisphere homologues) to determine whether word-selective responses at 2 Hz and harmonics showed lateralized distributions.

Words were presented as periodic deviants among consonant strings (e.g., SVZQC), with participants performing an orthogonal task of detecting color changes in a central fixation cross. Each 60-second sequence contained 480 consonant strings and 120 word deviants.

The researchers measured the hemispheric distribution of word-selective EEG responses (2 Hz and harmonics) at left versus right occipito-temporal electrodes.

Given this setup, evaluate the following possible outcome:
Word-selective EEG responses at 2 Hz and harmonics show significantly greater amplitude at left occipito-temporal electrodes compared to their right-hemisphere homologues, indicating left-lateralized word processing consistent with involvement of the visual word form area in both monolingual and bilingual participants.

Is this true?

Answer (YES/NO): NO